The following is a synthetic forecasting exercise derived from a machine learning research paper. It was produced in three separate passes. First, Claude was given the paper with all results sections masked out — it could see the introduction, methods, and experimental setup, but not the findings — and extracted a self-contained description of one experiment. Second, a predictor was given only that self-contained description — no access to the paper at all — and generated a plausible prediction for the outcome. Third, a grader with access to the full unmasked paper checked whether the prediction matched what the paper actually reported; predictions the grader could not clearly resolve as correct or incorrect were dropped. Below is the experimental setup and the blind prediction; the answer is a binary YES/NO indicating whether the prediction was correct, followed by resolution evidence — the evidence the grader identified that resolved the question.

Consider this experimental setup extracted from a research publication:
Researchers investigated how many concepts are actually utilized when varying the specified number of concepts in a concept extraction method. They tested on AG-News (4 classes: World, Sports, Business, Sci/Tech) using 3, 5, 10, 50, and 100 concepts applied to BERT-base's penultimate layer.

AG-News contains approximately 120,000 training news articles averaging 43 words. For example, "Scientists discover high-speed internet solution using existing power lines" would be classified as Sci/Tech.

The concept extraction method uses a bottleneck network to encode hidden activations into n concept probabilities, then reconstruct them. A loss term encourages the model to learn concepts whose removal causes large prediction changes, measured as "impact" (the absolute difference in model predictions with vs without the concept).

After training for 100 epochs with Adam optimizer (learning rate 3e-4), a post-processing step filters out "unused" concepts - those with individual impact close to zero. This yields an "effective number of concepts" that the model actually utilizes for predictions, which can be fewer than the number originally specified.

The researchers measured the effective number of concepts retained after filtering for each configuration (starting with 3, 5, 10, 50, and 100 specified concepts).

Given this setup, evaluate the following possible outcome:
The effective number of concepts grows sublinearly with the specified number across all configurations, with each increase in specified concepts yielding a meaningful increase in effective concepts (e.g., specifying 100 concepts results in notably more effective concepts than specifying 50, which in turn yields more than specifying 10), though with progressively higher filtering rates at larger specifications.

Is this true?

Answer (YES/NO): NO